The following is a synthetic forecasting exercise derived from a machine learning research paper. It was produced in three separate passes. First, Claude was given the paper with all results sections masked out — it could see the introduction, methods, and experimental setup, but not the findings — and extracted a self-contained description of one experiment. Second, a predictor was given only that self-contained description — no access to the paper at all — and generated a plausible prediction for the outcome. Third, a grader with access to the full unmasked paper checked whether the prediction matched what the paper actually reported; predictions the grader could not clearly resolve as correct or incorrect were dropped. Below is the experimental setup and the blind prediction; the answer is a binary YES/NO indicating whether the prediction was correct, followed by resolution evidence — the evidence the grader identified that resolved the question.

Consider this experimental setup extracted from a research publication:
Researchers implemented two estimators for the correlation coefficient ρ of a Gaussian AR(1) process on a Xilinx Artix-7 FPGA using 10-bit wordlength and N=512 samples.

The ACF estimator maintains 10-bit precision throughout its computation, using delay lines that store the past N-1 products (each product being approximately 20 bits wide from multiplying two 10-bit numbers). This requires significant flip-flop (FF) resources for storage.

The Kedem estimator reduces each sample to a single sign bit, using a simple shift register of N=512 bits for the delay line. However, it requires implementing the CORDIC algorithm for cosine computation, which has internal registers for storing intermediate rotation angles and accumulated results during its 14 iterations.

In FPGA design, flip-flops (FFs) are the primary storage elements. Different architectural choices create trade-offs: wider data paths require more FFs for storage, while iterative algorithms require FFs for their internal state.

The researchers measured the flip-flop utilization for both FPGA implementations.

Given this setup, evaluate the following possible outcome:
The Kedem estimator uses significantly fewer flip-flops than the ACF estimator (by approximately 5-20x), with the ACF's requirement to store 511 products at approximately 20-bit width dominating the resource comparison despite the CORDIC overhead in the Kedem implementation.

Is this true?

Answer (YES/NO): NO